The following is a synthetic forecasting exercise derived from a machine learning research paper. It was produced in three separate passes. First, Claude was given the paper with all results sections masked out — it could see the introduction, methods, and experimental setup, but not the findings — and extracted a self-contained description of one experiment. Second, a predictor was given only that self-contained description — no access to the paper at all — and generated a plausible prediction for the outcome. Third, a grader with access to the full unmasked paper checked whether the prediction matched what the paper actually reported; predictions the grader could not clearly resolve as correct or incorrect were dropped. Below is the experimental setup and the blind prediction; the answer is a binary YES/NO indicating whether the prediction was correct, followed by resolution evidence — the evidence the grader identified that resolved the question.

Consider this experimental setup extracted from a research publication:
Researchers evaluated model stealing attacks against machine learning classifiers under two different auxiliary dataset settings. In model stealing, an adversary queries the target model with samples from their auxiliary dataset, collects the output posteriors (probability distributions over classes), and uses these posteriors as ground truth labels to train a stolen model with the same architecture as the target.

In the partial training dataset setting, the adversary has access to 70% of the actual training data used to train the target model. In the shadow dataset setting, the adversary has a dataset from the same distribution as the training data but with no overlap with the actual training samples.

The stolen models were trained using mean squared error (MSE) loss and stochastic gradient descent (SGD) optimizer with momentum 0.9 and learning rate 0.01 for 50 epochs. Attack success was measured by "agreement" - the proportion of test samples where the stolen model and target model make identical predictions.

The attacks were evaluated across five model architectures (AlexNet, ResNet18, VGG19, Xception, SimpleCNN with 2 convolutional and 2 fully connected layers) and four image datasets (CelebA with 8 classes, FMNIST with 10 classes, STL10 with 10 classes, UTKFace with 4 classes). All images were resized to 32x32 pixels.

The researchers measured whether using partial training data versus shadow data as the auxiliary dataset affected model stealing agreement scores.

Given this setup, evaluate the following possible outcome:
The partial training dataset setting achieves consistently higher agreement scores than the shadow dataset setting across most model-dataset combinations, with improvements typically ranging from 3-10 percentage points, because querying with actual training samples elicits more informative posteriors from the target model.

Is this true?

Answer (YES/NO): NO